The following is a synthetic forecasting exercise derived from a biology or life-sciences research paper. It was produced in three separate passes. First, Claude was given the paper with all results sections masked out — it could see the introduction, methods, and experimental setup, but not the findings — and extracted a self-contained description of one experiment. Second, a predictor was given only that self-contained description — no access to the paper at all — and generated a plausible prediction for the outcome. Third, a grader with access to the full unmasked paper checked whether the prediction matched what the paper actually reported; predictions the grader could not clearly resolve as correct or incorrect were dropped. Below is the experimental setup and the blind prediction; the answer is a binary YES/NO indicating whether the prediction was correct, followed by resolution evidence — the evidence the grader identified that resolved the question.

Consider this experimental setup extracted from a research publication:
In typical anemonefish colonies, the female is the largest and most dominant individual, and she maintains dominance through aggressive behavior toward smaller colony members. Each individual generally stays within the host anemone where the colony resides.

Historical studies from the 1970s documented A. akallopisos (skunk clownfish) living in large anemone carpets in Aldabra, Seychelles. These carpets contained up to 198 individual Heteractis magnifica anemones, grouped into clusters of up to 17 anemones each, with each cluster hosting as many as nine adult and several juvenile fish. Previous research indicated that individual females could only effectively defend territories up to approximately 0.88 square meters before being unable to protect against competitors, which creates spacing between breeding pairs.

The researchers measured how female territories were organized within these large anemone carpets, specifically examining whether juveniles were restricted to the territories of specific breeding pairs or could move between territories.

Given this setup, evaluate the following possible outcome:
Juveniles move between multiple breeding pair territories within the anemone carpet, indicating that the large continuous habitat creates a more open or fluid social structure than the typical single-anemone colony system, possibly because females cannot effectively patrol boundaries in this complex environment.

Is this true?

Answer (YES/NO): YES